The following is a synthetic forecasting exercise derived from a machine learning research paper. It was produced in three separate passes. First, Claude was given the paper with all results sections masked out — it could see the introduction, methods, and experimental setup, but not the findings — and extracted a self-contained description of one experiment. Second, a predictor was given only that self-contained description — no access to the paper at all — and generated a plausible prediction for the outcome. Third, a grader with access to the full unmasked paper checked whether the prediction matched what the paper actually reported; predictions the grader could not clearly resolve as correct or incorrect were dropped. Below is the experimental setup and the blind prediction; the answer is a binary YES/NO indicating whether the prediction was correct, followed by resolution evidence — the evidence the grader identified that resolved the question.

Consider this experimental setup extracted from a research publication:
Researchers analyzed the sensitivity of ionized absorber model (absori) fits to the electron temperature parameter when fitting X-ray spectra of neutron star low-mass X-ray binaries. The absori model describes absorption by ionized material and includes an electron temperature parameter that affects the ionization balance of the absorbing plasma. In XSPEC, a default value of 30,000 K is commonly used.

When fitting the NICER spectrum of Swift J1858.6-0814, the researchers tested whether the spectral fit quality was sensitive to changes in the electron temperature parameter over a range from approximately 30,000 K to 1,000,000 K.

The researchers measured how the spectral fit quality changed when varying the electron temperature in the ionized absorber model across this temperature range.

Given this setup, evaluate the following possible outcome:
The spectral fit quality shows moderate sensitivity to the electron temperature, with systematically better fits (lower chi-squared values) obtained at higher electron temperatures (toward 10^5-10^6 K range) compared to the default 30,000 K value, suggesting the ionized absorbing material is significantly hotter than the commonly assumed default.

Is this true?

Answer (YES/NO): NO